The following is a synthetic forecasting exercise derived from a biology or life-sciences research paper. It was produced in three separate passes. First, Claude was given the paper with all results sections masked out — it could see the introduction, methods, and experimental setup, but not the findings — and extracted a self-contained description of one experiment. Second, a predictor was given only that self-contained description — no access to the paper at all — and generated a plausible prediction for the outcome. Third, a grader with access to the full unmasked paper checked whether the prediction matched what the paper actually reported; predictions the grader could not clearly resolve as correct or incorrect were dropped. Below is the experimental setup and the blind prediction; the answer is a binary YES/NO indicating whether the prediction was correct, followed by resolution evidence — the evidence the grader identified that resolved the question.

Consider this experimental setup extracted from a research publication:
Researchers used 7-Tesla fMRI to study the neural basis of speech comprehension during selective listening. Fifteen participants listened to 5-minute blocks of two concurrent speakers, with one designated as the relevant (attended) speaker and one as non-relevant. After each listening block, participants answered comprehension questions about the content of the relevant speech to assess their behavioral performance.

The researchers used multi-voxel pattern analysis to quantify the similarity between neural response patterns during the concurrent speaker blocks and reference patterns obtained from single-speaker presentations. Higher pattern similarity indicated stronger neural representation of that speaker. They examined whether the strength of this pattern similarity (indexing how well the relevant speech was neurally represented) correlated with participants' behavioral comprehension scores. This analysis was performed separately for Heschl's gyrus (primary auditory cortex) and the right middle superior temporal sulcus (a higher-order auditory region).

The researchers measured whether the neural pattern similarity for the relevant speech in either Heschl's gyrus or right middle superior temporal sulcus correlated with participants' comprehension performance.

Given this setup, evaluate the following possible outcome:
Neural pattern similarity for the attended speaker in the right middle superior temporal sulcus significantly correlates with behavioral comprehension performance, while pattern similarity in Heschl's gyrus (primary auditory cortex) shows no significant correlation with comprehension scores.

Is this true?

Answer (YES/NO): YES